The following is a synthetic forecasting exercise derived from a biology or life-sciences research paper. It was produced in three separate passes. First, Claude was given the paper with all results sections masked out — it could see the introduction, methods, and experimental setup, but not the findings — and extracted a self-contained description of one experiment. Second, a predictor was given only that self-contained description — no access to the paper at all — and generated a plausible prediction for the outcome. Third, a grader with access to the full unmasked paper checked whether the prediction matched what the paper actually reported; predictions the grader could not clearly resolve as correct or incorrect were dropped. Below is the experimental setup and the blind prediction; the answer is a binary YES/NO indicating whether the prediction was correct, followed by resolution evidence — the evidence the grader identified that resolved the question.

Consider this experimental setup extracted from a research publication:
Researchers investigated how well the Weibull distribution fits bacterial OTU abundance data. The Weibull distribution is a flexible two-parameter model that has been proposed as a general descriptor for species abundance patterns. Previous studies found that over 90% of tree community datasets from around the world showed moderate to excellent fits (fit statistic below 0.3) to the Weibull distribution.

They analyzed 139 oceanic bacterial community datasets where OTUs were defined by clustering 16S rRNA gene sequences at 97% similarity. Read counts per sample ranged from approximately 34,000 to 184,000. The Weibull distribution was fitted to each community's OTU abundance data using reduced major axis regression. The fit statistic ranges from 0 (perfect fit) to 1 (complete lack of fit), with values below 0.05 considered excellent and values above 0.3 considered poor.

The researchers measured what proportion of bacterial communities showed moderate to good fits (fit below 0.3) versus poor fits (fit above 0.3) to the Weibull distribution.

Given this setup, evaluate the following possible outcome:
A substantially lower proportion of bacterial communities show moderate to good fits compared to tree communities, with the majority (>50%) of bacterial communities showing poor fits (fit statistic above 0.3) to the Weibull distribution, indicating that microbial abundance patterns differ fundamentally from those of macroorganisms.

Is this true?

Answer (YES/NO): NO